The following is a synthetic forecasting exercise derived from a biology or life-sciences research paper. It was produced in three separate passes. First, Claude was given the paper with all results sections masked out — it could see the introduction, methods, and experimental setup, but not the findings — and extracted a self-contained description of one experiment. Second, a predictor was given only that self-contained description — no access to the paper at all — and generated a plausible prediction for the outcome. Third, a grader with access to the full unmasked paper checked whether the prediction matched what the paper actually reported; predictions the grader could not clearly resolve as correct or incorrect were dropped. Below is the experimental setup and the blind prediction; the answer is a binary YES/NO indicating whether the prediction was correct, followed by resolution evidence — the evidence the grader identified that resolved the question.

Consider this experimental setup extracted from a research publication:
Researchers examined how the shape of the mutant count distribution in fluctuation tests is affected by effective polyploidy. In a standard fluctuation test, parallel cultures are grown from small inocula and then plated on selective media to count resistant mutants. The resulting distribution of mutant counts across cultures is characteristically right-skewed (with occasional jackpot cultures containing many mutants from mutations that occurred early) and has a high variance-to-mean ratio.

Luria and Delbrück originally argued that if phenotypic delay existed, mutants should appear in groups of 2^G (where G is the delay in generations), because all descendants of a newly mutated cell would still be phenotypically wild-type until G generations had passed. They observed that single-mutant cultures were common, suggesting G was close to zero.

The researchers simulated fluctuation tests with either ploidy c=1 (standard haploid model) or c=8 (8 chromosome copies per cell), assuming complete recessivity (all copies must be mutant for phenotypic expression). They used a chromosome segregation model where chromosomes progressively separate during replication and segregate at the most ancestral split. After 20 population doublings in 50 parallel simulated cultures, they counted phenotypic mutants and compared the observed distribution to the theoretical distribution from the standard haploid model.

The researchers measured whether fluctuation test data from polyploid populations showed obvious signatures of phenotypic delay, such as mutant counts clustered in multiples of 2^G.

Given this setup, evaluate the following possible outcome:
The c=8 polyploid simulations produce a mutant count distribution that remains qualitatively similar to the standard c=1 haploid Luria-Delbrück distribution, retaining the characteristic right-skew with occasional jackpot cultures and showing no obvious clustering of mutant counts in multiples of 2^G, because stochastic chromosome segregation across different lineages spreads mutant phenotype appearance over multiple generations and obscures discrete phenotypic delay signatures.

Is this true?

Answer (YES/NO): YES